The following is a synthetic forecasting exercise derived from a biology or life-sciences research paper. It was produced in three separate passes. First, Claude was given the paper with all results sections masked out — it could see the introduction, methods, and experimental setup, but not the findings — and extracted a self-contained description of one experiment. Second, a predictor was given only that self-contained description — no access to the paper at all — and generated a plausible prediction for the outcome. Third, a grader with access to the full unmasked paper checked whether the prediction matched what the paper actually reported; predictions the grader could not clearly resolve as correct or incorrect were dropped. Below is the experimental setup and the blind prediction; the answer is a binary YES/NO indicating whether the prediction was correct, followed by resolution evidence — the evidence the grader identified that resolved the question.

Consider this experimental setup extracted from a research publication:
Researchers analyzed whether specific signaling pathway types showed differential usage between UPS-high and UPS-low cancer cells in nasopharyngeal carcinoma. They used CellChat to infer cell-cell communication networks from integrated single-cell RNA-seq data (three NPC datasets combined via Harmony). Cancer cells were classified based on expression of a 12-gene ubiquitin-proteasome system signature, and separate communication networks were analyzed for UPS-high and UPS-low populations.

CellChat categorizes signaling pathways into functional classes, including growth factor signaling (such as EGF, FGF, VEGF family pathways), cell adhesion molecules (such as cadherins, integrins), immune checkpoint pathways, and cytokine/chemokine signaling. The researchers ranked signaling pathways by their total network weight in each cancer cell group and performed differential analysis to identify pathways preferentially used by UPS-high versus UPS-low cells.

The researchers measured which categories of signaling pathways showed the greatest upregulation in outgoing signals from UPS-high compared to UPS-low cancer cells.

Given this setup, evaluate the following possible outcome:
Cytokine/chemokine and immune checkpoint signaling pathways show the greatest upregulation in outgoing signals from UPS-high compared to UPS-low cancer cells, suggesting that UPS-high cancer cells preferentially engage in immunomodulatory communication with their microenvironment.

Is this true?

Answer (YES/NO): YES